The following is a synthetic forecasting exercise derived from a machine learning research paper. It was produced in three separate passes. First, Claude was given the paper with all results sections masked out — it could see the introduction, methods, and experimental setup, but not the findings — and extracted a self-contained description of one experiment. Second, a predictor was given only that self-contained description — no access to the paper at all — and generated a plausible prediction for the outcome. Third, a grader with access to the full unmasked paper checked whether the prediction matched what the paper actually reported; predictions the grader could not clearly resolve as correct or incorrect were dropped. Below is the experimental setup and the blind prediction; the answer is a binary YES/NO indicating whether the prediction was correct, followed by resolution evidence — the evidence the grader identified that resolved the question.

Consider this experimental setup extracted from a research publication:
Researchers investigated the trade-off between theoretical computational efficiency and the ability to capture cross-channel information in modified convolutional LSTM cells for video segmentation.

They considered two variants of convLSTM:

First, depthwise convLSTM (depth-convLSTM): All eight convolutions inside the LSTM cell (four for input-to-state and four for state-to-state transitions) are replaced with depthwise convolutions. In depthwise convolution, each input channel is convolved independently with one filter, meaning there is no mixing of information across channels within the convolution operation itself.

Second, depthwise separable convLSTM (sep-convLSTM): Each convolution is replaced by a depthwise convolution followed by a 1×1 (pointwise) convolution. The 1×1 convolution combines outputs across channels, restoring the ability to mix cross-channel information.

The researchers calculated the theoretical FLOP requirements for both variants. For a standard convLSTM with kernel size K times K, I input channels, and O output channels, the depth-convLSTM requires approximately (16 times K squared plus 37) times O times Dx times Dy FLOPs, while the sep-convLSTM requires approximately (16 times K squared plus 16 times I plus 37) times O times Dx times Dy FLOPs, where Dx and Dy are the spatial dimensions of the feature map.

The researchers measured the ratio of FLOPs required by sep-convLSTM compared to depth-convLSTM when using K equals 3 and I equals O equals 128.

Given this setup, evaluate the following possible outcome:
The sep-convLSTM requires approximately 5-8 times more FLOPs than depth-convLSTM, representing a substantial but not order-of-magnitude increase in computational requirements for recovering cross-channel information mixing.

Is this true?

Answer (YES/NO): NO